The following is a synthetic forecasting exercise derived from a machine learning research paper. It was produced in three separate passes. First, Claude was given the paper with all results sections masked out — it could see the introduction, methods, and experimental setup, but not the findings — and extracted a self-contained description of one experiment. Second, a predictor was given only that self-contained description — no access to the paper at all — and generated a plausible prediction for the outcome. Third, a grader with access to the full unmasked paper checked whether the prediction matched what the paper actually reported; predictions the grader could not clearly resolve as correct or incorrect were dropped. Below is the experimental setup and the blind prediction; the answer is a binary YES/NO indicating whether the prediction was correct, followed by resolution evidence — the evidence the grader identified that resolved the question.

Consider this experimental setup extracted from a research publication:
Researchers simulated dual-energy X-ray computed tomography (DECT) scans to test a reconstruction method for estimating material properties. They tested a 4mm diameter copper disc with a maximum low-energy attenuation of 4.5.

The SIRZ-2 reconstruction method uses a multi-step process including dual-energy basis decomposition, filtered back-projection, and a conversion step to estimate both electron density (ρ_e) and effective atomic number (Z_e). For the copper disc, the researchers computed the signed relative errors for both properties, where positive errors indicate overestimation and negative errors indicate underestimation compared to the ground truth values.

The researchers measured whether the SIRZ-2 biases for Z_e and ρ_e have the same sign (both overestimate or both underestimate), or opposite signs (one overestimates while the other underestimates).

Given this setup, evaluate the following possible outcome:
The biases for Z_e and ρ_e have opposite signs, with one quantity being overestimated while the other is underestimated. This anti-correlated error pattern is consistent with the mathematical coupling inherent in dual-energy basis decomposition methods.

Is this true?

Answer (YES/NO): YES